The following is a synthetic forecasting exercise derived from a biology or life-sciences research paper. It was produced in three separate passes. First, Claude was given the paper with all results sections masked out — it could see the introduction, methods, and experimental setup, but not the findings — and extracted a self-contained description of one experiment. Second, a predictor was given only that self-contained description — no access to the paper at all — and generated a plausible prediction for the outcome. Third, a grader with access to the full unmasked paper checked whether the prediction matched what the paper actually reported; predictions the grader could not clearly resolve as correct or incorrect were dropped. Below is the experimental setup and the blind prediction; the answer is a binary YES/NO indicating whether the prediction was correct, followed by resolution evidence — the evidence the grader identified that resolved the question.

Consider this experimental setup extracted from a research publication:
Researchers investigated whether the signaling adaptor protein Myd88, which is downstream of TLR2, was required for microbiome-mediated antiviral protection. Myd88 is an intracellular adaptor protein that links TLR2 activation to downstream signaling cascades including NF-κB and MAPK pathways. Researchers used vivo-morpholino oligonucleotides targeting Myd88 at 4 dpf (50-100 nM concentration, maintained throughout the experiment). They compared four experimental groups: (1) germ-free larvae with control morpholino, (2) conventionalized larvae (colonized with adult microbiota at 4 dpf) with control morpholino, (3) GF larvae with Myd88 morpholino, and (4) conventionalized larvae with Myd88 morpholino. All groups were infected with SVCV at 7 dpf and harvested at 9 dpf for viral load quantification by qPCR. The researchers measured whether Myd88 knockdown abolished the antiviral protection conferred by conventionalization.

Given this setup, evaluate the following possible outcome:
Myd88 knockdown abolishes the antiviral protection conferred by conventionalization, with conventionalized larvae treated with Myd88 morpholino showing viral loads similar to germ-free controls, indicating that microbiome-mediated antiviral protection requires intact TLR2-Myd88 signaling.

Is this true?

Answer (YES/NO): YES